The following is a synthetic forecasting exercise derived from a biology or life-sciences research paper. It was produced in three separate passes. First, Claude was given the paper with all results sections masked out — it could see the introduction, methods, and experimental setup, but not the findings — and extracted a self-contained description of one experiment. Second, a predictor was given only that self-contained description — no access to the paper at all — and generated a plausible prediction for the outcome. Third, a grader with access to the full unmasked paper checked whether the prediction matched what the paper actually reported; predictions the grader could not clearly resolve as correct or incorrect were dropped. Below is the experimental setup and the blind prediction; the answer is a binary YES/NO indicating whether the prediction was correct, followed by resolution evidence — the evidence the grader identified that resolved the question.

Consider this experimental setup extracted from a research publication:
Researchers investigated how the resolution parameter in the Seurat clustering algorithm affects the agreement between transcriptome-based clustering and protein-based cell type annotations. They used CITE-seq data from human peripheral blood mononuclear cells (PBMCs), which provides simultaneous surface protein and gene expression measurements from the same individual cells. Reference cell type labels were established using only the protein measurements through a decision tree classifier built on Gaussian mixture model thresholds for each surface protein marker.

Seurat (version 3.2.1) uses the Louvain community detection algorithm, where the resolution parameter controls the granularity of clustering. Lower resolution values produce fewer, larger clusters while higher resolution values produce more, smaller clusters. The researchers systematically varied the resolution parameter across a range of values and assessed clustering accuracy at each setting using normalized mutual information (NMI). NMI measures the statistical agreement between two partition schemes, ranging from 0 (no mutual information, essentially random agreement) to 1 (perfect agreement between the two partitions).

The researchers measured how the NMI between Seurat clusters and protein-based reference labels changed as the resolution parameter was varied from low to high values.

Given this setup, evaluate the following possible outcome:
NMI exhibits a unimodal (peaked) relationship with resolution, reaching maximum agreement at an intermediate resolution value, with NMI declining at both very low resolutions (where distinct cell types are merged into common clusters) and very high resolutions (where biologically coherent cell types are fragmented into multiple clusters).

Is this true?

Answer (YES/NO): NO